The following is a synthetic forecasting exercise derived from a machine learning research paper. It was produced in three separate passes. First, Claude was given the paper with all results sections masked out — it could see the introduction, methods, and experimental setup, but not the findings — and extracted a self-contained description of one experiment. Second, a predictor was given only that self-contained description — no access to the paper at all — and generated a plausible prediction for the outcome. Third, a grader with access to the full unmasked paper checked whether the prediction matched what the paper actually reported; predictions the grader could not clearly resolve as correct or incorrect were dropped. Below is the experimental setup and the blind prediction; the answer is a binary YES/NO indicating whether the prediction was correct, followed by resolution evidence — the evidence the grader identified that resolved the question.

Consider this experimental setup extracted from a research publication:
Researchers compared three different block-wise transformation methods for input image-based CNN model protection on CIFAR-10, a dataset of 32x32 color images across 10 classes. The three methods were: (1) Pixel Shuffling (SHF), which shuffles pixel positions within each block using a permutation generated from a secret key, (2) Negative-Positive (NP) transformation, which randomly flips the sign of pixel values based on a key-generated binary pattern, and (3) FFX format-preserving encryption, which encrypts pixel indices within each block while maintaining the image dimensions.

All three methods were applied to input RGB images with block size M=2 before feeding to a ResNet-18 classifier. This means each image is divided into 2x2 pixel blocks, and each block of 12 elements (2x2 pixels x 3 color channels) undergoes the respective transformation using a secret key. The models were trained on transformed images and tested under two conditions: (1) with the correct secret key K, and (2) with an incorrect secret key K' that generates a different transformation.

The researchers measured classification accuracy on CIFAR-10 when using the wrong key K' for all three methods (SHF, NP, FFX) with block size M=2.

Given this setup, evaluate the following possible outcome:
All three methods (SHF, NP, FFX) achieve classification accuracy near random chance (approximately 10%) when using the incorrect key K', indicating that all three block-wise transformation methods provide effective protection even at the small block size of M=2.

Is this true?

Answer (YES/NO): NO